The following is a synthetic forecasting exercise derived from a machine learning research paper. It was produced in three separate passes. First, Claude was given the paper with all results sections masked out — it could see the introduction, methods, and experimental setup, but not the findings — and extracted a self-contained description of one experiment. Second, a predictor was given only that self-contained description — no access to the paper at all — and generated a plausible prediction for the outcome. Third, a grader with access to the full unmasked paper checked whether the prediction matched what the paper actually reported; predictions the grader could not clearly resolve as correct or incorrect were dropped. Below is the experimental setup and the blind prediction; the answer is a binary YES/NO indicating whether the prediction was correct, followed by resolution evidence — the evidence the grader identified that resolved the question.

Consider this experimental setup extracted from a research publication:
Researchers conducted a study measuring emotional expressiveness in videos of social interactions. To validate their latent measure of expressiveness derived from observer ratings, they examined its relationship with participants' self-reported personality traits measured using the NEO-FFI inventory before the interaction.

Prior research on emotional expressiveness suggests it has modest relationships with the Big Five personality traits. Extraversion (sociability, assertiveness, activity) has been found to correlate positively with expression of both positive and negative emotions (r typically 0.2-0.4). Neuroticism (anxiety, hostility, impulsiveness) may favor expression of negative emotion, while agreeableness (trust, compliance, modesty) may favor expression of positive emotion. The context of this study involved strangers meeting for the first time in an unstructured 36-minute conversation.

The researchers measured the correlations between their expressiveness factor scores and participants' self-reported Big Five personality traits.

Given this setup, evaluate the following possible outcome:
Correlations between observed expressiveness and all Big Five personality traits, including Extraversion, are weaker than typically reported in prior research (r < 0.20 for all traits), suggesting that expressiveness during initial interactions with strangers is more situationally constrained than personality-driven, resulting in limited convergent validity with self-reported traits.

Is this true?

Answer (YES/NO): NO